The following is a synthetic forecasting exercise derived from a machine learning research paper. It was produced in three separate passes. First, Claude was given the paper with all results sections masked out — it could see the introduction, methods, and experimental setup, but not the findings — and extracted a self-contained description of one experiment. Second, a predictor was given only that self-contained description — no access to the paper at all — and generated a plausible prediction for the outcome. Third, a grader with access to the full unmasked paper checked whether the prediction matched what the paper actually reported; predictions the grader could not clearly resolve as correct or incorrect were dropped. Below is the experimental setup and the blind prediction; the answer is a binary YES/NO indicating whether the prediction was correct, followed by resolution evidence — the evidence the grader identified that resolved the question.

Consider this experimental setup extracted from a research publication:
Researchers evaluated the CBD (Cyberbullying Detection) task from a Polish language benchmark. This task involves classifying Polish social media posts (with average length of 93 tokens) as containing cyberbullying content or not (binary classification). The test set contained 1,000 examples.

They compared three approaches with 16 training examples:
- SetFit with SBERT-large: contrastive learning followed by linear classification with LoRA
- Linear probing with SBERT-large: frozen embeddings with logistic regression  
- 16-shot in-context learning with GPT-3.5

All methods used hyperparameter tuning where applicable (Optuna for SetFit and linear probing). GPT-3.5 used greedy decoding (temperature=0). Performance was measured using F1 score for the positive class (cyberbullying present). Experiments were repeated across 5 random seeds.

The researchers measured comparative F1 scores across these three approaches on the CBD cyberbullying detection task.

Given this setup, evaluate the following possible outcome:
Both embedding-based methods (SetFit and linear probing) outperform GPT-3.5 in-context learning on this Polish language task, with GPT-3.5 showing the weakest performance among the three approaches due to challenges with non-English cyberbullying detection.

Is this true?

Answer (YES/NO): NO